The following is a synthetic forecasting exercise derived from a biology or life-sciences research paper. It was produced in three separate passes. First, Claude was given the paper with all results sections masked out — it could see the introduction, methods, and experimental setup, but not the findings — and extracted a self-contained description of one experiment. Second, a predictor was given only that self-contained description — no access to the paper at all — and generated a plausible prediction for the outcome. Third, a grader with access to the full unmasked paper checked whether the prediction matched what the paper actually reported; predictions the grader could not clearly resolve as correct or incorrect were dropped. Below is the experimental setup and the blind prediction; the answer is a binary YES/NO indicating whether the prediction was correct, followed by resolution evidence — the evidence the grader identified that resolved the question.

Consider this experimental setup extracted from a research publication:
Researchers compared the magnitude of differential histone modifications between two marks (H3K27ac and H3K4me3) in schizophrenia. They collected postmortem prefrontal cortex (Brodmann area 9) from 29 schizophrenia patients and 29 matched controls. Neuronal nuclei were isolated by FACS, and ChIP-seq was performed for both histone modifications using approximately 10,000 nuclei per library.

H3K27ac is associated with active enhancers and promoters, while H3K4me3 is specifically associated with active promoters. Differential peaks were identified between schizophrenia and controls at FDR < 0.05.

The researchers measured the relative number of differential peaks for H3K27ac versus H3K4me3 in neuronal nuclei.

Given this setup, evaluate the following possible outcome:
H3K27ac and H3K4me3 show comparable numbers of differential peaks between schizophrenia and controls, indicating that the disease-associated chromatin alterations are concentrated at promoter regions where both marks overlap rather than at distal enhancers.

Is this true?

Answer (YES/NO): NO